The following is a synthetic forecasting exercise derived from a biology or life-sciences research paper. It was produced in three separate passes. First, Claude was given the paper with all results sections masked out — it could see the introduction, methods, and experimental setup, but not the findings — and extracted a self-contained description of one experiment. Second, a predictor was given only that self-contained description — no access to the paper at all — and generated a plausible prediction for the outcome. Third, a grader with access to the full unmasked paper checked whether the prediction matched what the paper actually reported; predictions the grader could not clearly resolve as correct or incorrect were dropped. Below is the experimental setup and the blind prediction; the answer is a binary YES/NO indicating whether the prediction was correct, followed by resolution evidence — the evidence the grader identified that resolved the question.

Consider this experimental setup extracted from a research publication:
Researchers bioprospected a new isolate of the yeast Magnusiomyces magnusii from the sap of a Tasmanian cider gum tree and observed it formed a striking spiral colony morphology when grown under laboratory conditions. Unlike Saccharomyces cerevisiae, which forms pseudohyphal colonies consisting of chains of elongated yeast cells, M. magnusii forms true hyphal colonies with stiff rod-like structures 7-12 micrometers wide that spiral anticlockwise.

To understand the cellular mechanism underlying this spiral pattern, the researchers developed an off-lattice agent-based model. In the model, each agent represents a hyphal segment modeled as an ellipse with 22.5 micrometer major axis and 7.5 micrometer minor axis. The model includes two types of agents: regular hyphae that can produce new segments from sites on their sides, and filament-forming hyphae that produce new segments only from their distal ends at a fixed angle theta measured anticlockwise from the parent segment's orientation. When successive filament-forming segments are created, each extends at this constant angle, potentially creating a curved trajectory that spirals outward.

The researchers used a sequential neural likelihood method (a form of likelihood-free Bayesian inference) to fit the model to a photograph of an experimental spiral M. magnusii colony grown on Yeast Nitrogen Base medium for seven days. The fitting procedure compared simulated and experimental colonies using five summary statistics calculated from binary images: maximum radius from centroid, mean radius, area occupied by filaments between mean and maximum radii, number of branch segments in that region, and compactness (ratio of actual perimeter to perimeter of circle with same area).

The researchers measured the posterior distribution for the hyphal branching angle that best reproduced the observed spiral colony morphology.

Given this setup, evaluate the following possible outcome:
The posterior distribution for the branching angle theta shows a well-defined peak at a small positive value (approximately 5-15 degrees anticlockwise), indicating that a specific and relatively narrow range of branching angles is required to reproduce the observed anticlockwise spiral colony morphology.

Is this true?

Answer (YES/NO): NO